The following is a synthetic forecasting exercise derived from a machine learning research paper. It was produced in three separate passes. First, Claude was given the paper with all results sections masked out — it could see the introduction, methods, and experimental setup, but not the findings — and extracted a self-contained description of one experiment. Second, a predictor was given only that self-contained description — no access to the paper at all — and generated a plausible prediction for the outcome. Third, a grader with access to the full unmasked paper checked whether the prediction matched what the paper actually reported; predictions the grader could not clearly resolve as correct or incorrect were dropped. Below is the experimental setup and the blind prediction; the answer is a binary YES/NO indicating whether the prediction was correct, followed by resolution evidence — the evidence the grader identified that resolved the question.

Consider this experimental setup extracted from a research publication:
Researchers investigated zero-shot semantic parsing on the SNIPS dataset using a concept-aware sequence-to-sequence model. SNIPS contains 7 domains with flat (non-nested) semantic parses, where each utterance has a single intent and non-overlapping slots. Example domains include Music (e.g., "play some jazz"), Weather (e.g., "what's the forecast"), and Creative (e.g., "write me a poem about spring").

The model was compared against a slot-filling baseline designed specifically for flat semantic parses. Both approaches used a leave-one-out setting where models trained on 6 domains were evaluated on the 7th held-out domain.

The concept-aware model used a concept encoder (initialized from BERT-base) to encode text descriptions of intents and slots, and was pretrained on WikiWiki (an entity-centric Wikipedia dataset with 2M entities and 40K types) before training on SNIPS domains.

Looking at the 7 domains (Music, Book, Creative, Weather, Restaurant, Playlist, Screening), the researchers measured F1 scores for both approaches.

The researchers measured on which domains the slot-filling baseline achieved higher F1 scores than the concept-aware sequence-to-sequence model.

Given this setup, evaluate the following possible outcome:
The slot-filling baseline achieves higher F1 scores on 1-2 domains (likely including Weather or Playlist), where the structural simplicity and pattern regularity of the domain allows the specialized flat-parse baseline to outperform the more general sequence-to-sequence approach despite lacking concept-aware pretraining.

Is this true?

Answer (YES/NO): NO